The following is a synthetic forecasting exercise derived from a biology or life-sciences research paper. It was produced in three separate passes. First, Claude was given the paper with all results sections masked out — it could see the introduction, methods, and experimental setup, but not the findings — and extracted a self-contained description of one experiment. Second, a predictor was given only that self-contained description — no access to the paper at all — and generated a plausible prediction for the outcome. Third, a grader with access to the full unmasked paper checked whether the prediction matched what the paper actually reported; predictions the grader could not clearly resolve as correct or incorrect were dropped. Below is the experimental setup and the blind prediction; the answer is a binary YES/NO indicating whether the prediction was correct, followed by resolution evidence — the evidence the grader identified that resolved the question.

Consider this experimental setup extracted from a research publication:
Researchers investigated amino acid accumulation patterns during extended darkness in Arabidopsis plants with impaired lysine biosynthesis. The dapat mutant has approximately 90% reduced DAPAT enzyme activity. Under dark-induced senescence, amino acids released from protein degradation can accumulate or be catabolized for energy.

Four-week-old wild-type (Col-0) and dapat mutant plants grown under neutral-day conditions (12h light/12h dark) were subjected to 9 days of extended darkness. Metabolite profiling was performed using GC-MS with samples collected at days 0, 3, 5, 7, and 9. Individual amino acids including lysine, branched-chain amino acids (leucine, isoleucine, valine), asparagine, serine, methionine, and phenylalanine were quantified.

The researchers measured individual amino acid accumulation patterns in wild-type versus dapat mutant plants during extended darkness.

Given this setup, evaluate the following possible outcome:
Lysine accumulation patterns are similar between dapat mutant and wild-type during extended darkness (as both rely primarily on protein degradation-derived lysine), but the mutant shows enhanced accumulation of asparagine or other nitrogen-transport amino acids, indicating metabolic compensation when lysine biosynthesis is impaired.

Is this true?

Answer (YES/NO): NO